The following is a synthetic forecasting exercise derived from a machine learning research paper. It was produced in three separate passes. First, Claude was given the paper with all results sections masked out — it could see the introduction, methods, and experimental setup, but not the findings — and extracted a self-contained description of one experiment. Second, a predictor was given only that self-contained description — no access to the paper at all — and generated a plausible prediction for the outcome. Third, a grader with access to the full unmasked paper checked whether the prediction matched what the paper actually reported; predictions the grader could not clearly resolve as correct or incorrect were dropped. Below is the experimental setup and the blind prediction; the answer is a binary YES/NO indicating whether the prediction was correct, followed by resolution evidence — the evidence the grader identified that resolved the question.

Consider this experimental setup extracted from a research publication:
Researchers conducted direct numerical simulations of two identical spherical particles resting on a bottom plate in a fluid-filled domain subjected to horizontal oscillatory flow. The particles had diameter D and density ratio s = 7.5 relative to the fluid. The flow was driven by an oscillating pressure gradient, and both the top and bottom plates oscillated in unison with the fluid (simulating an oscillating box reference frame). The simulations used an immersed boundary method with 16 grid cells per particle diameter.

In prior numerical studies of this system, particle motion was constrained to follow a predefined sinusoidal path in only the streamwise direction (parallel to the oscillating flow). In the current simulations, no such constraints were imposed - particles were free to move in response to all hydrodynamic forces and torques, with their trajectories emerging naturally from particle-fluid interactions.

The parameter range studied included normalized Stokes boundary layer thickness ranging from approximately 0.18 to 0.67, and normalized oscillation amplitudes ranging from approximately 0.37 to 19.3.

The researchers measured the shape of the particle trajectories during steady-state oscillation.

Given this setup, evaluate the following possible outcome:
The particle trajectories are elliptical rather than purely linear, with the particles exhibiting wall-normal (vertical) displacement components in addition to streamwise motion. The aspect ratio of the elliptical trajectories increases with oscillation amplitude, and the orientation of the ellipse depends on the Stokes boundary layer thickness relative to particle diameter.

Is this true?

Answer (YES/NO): NO